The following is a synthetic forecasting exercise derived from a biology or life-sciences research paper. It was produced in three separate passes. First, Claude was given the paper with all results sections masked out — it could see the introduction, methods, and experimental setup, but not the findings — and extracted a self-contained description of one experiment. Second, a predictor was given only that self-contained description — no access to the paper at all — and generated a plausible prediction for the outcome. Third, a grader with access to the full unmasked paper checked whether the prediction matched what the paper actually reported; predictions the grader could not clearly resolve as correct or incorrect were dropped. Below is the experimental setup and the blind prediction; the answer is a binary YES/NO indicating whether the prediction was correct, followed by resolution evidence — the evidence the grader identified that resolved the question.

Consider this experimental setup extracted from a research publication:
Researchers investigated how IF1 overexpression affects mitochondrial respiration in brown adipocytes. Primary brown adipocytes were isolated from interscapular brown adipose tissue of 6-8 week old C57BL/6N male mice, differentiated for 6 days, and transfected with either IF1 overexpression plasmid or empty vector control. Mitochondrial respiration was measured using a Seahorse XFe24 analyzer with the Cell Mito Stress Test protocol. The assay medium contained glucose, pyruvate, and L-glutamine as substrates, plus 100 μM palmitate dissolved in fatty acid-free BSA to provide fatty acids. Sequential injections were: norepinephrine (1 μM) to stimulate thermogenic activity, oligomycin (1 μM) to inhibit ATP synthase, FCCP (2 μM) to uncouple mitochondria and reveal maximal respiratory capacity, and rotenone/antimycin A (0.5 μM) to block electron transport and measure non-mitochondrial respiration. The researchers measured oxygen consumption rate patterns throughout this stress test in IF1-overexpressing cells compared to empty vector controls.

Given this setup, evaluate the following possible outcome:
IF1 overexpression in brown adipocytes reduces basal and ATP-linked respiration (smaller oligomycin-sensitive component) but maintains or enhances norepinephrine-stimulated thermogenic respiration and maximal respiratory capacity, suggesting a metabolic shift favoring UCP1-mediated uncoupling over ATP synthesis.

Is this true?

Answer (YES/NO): NO